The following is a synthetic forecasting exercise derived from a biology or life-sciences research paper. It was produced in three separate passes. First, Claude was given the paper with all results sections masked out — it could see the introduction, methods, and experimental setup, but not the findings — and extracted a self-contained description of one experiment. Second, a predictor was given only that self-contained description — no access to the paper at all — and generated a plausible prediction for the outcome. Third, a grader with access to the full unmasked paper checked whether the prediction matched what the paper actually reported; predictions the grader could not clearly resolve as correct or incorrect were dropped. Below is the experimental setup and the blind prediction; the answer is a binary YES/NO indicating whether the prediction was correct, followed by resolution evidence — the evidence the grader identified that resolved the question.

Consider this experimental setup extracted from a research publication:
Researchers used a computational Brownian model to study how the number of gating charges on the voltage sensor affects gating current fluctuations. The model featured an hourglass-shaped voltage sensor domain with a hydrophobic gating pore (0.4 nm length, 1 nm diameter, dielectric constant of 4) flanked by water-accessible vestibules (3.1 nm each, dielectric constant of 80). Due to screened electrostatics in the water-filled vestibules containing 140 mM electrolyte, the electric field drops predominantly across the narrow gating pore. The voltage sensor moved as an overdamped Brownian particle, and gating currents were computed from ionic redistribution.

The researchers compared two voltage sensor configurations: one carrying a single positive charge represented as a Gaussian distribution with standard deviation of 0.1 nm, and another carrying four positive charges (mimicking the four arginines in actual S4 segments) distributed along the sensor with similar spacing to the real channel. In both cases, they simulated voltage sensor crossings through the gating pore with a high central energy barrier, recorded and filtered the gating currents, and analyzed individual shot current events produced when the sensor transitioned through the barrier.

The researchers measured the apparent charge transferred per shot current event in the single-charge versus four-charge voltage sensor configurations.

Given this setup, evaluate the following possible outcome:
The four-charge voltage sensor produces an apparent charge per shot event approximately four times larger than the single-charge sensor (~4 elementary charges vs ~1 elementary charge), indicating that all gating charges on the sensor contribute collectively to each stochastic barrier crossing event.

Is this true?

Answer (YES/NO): NO